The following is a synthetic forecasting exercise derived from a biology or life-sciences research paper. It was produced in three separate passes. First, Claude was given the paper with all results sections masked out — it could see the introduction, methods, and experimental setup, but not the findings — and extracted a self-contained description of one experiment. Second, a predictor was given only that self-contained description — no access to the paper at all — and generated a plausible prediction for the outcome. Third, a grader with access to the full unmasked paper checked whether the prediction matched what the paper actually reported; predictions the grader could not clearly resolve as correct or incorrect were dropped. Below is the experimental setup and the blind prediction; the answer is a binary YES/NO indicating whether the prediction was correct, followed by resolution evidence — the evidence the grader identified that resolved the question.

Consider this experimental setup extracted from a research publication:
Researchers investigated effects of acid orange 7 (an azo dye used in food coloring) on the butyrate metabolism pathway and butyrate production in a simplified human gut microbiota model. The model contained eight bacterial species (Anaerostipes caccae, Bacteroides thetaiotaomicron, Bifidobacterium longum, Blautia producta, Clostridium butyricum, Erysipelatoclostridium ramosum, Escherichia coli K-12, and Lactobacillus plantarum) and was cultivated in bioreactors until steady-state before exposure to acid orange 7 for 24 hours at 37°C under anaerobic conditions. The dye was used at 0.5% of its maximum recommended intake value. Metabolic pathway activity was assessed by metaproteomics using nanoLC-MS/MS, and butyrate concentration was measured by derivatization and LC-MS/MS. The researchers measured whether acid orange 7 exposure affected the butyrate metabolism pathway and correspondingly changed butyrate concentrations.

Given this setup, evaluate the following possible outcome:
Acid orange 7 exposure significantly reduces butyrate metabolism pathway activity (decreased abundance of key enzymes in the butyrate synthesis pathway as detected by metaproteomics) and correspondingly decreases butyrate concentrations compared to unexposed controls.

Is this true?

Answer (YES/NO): YES